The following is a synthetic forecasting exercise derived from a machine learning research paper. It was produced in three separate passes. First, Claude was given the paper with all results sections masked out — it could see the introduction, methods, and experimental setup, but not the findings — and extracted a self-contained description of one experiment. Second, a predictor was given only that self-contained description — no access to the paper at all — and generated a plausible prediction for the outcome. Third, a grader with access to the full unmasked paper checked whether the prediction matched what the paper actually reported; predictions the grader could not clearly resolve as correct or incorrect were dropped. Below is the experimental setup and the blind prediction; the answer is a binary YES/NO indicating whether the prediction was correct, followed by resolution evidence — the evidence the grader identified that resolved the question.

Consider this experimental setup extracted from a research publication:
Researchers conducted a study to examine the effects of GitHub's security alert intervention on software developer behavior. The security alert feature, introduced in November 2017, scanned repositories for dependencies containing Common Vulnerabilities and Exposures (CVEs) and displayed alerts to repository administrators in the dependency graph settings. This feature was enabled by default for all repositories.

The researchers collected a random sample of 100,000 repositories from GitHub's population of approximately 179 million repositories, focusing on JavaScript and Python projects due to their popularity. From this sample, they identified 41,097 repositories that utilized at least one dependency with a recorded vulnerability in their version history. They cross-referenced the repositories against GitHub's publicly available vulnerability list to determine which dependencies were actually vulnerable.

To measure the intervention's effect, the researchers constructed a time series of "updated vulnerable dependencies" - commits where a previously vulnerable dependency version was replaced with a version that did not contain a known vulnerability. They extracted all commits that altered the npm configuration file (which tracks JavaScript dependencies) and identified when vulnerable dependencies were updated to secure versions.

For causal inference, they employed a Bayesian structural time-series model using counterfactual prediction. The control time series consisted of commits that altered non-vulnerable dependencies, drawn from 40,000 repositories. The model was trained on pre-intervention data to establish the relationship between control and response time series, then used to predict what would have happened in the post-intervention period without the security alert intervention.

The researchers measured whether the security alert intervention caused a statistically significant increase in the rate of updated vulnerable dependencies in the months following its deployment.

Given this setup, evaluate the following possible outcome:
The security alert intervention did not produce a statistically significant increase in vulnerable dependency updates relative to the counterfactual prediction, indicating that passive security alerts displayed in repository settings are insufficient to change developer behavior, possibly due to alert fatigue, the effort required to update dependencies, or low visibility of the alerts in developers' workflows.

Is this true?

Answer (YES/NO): NO